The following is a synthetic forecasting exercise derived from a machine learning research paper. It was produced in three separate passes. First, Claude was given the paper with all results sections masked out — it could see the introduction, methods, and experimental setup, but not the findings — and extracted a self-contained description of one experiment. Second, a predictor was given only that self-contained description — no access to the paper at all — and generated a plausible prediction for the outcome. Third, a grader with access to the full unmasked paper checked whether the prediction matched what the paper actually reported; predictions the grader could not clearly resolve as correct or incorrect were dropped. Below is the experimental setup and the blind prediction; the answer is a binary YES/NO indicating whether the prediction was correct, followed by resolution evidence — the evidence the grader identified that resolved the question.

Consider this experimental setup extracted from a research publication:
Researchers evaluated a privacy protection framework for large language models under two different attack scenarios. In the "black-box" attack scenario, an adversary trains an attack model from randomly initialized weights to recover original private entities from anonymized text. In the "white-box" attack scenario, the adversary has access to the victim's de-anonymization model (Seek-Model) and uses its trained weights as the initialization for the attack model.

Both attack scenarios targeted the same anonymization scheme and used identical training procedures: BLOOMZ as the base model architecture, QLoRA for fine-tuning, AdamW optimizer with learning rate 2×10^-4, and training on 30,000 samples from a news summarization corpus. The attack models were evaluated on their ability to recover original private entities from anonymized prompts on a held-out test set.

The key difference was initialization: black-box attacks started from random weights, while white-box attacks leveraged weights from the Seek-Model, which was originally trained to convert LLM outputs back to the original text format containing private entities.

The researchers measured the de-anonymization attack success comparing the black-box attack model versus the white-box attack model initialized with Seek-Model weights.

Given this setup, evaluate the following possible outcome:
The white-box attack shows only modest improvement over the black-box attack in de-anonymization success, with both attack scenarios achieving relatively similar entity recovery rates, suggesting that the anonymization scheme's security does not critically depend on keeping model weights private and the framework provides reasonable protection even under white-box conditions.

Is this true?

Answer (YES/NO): NO